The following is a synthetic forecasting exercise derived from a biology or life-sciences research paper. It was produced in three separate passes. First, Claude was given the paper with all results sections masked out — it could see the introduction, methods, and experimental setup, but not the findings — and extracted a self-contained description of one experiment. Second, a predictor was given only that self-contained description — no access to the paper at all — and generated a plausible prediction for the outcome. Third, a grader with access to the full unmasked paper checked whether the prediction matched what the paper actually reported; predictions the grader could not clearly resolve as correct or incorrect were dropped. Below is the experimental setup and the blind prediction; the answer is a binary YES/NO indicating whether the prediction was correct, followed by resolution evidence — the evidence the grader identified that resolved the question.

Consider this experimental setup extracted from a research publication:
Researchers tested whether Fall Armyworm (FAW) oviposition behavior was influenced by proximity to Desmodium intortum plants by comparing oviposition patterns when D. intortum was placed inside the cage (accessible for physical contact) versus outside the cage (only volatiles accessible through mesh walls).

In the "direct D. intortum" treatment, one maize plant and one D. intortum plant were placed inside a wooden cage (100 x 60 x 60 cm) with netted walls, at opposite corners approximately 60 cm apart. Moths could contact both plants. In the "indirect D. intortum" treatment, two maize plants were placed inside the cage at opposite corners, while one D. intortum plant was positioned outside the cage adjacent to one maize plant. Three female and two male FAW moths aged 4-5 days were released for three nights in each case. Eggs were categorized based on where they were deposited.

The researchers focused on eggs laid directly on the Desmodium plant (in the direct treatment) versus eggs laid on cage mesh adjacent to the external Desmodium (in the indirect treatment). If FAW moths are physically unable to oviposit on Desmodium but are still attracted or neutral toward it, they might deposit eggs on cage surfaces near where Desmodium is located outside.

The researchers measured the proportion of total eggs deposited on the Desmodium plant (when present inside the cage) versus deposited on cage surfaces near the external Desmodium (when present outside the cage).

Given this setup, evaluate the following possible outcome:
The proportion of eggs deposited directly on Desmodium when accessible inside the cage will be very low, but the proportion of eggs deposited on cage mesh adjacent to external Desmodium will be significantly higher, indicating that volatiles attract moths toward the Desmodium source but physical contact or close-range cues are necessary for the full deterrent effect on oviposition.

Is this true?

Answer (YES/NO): NO